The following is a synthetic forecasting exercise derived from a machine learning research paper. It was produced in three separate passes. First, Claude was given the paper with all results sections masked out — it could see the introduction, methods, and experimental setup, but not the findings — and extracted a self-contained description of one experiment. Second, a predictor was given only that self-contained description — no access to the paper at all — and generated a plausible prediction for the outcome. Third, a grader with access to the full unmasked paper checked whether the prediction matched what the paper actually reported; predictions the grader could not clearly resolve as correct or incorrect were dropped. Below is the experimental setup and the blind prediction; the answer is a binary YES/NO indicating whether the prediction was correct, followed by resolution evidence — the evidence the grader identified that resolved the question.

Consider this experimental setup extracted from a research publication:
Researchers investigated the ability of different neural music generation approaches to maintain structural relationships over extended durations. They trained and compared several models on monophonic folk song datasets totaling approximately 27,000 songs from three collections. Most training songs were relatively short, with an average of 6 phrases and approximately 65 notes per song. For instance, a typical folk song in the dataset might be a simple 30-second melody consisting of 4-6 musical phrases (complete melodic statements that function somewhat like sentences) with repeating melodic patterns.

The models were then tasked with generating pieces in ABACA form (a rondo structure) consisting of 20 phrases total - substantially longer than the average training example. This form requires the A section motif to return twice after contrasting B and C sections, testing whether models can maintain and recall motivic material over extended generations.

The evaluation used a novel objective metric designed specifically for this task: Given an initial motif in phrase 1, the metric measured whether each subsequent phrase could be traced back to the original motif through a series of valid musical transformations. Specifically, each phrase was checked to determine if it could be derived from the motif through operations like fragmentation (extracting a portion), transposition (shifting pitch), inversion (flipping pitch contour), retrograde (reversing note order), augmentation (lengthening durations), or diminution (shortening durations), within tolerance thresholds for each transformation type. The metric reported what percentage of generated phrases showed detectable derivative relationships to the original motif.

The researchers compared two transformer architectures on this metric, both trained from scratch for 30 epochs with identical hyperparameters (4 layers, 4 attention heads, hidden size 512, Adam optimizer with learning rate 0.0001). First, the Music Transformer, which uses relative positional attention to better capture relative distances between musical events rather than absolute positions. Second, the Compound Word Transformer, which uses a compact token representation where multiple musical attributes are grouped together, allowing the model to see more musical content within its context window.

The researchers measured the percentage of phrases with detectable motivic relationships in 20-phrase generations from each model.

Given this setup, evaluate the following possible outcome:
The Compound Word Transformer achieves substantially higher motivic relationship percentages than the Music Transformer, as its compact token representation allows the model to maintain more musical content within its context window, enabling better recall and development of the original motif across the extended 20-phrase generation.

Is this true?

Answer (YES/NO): NO